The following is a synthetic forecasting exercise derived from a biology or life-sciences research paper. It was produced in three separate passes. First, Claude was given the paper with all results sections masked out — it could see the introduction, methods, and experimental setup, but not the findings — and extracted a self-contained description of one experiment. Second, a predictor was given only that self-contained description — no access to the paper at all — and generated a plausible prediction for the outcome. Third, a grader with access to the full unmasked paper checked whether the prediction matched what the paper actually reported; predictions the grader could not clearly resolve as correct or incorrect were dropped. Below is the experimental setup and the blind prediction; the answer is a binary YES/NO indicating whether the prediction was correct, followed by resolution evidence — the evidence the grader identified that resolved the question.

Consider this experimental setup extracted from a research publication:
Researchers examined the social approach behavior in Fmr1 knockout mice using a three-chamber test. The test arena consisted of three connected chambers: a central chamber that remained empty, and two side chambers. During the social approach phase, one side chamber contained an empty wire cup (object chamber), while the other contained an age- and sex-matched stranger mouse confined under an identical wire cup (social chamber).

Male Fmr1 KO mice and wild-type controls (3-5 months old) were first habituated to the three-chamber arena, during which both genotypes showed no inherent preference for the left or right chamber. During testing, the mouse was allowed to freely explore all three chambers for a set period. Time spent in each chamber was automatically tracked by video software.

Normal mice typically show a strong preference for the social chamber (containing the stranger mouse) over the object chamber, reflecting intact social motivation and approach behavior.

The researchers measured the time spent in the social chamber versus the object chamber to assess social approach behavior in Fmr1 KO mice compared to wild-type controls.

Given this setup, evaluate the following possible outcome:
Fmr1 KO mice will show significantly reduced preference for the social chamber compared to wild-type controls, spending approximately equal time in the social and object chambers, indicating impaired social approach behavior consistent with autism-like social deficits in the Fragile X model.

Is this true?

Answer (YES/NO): NO